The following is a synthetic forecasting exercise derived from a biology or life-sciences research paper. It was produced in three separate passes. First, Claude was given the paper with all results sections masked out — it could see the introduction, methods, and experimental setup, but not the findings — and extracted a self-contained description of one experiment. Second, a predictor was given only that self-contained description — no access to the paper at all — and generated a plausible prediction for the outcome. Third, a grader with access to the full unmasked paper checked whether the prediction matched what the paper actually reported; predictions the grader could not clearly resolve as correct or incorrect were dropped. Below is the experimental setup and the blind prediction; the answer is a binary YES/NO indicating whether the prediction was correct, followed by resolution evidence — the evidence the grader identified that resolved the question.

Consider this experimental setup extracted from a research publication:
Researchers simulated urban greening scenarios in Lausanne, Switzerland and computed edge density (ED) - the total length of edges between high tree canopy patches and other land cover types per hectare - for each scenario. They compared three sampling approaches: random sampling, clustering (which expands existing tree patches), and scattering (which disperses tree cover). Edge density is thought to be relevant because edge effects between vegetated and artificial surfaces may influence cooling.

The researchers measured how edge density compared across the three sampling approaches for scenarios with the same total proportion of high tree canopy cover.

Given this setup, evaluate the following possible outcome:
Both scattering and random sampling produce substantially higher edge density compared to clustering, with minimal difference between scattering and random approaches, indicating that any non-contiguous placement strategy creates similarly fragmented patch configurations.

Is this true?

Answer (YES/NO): YES